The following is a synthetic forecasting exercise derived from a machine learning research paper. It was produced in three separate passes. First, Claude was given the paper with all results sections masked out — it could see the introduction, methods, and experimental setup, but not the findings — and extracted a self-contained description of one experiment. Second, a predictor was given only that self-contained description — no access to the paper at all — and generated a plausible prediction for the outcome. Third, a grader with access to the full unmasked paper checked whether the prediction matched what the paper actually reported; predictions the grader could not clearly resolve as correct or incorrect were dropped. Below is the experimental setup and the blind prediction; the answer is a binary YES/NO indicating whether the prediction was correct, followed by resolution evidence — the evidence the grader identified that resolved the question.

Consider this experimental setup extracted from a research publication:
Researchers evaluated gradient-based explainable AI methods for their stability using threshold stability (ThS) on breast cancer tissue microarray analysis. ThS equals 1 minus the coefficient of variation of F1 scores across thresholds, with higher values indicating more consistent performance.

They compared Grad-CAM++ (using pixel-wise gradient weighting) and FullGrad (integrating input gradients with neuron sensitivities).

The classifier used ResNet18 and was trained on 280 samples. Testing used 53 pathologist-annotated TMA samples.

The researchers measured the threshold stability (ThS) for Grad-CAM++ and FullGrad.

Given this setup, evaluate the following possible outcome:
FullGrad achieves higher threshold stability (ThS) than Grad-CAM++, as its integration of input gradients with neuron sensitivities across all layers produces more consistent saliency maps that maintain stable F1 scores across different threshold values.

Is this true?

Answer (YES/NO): YES